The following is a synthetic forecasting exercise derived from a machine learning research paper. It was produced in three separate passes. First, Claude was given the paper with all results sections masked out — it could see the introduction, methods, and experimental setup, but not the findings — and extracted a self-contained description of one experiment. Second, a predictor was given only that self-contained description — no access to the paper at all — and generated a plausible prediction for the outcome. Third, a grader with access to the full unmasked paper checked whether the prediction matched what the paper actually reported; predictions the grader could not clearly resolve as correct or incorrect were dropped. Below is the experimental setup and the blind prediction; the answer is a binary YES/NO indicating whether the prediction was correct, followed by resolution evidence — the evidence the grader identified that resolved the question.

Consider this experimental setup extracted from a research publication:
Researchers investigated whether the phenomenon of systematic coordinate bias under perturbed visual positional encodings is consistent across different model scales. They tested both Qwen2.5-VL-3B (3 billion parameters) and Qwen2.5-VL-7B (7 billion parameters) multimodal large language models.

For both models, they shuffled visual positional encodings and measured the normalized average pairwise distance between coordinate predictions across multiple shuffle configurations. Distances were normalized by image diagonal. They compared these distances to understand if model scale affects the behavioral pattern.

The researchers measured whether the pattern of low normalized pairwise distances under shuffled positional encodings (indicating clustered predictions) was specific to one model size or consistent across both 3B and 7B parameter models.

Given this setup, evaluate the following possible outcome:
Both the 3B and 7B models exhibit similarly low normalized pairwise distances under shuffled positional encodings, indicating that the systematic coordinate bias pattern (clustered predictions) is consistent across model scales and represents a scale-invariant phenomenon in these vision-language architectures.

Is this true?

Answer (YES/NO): YES